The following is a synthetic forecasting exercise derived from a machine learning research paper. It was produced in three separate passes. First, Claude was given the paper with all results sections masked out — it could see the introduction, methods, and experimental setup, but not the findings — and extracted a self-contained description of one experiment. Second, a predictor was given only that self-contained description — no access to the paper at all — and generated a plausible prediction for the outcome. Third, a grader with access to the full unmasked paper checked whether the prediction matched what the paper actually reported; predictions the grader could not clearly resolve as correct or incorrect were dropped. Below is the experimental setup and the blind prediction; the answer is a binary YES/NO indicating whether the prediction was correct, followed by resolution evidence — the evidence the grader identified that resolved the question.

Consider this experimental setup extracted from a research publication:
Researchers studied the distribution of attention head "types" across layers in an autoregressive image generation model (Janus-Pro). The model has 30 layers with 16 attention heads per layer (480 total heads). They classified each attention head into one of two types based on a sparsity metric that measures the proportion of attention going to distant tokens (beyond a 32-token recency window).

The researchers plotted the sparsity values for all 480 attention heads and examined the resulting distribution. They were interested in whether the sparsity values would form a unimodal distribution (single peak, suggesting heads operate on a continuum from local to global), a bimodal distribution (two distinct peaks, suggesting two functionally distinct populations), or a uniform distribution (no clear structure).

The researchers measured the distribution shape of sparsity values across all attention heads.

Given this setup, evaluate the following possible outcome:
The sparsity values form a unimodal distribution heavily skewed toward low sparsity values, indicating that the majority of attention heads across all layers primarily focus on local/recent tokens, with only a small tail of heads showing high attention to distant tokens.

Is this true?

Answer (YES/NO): NO